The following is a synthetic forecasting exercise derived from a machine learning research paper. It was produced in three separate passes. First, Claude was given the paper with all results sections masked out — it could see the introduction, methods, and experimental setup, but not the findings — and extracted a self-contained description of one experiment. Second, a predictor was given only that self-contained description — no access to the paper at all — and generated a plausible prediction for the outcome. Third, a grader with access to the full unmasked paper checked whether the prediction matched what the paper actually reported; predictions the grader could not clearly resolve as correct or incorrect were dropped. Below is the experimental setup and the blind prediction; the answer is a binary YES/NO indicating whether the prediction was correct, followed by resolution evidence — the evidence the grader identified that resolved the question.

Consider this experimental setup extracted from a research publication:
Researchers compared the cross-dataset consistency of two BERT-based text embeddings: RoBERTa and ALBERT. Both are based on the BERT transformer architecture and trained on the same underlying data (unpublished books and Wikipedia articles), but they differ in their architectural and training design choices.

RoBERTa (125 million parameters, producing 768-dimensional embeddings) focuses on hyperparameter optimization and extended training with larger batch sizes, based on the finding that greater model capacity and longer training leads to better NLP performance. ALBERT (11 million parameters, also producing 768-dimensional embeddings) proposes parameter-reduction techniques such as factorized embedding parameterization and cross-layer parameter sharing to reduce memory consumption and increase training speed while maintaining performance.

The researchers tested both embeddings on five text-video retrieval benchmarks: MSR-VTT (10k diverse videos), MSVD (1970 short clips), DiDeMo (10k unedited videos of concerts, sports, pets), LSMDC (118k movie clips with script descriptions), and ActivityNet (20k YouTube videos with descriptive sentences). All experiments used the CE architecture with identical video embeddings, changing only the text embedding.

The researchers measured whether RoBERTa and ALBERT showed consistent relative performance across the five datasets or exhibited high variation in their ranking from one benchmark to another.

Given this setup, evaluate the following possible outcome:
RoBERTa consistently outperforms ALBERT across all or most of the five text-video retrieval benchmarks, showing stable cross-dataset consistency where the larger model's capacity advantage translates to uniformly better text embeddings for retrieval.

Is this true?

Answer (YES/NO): NO